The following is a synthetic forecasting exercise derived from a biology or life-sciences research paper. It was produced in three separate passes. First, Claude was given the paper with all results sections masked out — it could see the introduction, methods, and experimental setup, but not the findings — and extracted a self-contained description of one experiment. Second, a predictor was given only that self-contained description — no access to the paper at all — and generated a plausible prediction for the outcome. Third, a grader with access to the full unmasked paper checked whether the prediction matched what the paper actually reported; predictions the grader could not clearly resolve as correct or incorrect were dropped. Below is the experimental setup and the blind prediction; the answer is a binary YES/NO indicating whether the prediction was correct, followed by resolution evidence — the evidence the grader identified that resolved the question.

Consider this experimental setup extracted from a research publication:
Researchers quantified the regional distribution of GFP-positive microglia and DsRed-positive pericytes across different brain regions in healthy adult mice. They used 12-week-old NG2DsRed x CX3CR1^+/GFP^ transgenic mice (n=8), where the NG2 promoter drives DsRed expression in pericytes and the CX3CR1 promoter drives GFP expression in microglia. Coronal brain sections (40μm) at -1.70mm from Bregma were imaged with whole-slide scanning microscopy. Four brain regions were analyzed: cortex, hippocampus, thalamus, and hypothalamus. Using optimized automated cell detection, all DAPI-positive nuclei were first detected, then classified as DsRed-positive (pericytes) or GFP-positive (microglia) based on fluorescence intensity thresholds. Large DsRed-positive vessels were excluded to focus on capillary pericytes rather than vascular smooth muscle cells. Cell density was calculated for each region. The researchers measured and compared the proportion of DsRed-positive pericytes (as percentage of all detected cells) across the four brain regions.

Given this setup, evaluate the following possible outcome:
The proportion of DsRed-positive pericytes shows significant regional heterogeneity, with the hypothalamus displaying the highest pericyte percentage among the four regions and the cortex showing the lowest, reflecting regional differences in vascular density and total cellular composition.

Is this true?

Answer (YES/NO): NO